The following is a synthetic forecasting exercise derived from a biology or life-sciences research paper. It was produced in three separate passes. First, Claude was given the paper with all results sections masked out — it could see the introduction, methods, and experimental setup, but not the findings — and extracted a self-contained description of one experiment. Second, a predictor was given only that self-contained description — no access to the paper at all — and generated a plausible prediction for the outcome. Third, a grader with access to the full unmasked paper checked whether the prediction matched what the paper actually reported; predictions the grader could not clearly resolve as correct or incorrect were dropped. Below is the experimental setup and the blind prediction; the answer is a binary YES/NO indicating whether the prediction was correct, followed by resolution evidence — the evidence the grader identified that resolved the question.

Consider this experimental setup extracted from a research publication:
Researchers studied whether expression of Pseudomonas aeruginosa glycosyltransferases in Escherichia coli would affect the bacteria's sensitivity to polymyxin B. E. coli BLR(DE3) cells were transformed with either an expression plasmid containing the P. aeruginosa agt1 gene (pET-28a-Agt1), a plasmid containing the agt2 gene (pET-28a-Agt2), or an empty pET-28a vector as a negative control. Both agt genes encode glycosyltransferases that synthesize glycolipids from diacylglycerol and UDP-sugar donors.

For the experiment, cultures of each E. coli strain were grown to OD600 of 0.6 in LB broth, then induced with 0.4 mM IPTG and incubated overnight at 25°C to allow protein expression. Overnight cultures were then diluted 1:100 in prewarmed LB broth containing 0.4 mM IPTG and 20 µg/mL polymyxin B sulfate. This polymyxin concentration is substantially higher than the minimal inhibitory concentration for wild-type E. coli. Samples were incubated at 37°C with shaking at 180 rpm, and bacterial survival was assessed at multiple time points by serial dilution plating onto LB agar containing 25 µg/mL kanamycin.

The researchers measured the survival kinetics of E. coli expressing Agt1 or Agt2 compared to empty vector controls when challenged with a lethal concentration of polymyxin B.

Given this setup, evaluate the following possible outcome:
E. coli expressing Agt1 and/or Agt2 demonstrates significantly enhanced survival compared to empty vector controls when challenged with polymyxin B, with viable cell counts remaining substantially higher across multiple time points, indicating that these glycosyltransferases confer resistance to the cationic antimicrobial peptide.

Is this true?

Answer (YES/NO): YES